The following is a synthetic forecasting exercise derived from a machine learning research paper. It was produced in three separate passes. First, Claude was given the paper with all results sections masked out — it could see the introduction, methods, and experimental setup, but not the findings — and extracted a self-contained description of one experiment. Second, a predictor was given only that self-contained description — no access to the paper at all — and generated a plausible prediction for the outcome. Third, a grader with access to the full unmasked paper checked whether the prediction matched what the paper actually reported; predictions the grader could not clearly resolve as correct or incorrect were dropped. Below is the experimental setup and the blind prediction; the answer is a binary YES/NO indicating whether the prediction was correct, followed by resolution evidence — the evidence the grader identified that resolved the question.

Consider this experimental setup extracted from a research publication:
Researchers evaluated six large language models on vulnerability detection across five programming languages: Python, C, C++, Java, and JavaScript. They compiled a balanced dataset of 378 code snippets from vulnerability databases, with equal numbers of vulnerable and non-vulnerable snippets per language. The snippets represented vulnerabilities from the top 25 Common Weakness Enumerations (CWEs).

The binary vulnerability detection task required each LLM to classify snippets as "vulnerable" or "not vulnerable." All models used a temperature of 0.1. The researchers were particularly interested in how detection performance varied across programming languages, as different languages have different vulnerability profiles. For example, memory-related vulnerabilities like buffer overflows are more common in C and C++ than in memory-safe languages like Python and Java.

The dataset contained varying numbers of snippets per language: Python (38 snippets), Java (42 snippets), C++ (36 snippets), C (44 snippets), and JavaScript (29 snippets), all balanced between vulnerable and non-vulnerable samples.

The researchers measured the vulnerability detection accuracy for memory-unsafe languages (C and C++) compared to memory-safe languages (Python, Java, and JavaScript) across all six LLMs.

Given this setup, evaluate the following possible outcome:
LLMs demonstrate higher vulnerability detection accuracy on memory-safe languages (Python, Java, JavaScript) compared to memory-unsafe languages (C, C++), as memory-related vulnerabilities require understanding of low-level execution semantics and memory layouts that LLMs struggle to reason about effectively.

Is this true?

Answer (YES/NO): NO